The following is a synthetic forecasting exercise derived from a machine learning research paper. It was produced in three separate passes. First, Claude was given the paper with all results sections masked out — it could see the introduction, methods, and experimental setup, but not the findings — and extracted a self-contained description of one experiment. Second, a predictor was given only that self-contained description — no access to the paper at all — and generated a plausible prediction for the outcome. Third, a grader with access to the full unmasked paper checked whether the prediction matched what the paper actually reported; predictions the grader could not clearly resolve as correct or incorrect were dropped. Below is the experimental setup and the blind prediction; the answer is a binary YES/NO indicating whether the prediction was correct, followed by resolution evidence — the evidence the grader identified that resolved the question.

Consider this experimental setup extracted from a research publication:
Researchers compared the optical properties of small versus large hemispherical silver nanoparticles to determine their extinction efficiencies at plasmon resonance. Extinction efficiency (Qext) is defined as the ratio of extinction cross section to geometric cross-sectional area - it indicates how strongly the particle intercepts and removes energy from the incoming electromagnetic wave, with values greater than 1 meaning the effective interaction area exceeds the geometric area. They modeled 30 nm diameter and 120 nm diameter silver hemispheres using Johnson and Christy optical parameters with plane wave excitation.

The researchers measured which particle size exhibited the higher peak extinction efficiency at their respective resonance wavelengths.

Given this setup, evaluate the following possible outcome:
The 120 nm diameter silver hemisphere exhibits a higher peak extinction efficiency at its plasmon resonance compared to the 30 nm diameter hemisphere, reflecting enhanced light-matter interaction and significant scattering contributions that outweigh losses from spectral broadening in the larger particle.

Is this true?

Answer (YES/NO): NO